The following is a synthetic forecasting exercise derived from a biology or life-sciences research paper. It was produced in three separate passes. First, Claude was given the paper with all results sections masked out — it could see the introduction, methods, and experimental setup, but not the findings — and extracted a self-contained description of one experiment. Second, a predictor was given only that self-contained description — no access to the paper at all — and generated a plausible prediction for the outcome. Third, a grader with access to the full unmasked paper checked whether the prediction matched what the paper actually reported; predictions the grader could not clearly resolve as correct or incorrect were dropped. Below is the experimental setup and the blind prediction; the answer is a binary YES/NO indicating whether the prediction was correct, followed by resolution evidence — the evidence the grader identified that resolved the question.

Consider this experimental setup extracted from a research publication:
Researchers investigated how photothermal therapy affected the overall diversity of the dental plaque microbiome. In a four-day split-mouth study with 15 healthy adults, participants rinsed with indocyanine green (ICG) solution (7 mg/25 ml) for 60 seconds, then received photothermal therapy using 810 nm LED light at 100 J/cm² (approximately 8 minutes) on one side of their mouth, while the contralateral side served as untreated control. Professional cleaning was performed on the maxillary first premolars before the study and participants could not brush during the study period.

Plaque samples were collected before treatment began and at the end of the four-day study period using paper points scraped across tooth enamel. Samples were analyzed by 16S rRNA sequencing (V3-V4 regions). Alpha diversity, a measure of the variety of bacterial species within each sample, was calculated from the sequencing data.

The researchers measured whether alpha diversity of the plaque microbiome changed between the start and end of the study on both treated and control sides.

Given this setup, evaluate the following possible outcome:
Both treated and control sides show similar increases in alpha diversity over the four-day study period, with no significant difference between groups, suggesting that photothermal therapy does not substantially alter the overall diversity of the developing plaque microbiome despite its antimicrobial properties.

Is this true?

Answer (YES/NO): NO